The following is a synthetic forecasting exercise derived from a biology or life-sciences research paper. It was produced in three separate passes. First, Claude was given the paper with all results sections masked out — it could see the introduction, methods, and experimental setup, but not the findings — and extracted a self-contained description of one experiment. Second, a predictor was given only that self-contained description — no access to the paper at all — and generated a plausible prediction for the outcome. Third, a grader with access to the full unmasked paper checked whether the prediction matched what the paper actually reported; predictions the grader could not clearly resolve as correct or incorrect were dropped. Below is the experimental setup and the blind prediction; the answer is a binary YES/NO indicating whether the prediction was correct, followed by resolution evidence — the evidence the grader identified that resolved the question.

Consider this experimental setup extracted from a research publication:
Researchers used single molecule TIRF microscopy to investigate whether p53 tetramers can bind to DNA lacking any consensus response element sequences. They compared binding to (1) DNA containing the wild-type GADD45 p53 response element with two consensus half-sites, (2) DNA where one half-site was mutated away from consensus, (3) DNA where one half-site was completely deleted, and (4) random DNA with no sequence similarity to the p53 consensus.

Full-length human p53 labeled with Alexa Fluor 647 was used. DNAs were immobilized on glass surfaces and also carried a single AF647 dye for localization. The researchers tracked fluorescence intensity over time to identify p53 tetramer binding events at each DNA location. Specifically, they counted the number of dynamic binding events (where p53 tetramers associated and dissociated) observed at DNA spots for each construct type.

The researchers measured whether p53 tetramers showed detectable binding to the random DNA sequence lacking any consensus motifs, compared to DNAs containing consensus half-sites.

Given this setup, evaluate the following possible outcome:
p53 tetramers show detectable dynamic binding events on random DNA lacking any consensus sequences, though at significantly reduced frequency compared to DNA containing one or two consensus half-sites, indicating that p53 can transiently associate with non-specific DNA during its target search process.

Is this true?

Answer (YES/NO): NO